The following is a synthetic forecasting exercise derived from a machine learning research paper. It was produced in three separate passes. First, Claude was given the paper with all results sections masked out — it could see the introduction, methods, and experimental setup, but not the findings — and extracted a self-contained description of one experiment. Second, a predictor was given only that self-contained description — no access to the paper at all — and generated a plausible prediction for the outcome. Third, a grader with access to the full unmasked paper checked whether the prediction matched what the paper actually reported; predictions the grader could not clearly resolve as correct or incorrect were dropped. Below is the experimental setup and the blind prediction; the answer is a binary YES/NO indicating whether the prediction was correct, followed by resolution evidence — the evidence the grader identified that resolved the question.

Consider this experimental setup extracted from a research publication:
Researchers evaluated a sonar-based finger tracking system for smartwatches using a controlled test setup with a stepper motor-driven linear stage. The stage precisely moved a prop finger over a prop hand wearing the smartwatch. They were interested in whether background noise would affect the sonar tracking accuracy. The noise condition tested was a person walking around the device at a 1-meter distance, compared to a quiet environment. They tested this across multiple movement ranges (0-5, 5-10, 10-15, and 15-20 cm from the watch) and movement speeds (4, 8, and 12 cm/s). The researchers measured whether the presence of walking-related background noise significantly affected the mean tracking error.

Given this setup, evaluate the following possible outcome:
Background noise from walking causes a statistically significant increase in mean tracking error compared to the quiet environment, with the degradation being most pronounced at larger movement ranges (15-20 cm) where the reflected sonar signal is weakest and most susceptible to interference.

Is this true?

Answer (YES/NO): NO